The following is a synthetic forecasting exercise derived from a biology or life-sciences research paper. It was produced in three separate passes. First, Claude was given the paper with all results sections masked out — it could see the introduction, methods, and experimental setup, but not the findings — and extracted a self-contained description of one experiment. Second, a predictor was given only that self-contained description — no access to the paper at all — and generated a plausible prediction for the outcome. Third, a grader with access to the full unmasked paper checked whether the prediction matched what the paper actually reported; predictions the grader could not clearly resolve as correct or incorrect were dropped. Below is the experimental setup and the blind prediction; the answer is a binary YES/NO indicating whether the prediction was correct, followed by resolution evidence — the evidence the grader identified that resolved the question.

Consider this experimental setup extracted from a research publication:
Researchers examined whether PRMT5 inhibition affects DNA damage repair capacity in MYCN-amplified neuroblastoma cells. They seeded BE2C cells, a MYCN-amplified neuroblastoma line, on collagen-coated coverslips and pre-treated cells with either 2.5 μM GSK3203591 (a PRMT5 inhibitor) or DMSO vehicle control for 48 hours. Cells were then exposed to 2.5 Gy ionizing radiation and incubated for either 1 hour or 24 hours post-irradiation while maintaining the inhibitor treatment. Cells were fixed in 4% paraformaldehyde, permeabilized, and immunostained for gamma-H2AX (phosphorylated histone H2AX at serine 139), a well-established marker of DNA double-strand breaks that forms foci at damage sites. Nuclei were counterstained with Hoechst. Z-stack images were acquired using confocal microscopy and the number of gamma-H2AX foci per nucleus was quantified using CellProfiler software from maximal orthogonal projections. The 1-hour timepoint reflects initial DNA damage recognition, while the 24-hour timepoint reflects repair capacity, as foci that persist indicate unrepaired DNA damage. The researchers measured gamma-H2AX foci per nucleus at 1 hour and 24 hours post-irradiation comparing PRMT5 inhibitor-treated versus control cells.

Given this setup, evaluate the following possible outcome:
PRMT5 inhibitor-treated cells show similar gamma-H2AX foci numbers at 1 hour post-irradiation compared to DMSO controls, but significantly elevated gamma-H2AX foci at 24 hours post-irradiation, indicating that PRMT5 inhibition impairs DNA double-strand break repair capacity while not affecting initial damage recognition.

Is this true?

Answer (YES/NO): NO